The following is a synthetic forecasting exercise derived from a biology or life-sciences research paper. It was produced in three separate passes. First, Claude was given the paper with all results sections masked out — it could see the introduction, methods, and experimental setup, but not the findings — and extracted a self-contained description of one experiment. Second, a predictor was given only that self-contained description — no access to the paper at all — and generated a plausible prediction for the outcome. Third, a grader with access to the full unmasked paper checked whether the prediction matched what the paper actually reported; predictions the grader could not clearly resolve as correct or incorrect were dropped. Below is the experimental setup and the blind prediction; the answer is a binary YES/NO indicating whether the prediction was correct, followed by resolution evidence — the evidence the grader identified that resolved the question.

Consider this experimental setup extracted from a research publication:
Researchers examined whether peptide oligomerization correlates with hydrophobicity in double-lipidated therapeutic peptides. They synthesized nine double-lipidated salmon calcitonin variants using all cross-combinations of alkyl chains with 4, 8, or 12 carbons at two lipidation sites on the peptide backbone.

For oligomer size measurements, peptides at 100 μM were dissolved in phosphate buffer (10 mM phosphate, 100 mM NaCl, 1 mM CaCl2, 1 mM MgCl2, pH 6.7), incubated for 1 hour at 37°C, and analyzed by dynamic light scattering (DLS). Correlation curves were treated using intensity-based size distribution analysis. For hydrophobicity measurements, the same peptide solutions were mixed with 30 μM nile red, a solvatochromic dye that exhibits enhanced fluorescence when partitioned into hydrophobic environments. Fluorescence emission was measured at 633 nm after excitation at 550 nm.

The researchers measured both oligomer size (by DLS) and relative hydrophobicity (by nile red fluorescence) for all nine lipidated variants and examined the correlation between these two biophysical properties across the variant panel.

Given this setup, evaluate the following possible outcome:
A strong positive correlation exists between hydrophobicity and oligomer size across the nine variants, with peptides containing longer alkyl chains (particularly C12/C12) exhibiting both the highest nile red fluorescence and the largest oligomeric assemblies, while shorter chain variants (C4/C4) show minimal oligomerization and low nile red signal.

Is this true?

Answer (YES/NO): NO